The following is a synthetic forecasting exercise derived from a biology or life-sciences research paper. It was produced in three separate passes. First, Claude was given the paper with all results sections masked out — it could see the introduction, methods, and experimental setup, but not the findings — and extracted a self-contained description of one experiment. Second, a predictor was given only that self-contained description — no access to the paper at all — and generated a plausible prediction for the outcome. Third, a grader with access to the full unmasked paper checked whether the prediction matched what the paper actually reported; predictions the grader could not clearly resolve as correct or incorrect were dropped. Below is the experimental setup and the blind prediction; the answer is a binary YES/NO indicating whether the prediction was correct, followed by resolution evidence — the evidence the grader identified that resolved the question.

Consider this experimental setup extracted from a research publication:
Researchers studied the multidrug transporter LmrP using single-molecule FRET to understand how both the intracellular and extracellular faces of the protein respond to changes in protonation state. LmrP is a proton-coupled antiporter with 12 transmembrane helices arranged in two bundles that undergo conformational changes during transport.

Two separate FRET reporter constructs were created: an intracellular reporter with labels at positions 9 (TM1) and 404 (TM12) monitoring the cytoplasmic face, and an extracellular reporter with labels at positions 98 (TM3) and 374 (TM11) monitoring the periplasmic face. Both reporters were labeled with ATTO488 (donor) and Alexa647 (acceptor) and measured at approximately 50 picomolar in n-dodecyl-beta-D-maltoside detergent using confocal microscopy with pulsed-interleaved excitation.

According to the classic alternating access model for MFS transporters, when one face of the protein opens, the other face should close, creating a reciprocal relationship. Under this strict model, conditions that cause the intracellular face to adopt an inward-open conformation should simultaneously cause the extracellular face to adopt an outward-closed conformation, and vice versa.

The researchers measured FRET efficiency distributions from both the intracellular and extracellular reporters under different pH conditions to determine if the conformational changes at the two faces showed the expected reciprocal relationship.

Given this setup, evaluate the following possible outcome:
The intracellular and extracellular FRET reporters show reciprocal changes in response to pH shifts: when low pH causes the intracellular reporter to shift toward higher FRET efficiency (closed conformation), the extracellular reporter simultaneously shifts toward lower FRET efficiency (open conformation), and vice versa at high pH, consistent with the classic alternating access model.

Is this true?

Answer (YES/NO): NO